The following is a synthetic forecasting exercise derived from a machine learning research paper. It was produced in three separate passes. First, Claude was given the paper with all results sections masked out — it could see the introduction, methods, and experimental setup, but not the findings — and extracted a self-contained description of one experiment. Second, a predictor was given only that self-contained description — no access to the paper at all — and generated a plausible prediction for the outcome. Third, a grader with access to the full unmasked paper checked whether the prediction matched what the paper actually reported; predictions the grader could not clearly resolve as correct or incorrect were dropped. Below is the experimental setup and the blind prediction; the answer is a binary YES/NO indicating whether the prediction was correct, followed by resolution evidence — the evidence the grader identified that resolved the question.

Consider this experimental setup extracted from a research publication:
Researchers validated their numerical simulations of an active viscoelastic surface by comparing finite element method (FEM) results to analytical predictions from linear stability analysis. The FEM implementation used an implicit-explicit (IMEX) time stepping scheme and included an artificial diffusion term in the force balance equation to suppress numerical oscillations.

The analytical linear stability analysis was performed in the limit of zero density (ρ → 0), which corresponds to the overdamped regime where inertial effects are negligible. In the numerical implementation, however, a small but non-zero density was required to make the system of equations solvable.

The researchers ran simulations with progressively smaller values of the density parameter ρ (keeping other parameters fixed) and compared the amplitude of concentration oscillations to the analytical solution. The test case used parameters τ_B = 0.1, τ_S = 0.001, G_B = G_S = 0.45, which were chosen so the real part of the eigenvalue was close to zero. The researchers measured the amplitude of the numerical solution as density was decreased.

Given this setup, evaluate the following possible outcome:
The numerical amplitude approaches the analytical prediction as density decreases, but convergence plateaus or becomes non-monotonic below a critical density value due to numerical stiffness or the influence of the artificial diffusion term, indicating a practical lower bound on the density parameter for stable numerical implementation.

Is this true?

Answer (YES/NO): NO